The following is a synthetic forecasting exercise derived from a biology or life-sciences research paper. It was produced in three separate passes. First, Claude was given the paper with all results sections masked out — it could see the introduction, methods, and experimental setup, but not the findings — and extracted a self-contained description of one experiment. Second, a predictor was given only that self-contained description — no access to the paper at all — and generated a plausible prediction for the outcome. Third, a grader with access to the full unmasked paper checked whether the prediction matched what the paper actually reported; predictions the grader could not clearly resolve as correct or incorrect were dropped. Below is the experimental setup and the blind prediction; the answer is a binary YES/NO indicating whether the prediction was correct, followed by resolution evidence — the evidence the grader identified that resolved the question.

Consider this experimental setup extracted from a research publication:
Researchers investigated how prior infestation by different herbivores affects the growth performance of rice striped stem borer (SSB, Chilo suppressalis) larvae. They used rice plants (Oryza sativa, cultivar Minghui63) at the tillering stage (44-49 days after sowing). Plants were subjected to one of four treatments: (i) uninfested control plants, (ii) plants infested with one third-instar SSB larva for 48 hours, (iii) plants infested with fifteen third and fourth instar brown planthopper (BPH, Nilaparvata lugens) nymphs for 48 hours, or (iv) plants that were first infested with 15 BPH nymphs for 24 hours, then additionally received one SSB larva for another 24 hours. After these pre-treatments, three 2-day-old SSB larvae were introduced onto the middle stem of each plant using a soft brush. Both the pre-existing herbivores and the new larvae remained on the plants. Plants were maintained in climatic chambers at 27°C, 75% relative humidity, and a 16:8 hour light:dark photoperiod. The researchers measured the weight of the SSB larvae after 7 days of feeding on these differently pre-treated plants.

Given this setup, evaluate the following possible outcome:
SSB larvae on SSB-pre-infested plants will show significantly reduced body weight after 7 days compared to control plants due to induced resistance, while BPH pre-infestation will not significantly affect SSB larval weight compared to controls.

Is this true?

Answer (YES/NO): YES